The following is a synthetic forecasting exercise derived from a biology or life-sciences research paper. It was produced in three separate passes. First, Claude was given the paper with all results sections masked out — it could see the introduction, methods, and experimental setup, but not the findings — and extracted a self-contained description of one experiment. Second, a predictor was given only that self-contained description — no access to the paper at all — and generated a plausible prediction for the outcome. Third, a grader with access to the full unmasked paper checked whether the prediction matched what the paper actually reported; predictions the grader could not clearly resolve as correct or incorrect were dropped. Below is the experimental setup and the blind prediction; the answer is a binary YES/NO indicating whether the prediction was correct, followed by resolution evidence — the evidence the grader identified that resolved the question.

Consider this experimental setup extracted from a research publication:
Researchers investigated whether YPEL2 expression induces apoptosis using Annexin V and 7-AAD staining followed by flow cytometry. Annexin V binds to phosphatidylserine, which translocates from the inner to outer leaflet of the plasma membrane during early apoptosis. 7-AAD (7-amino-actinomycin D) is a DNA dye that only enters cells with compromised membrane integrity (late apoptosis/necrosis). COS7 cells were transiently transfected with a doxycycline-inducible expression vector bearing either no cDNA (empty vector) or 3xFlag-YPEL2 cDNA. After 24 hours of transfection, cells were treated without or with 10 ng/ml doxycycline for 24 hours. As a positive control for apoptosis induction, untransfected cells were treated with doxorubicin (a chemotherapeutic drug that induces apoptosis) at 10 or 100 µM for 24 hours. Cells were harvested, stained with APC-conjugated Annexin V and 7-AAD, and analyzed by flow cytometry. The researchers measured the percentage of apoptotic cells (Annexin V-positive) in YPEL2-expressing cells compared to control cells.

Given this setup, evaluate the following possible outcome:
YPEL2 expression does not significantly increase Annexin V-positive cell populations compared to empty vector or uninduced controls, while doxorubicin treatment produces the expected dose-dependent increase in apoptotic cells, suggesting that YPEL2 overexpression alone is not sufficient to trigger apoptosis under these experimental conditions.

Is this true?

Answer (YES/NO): YES